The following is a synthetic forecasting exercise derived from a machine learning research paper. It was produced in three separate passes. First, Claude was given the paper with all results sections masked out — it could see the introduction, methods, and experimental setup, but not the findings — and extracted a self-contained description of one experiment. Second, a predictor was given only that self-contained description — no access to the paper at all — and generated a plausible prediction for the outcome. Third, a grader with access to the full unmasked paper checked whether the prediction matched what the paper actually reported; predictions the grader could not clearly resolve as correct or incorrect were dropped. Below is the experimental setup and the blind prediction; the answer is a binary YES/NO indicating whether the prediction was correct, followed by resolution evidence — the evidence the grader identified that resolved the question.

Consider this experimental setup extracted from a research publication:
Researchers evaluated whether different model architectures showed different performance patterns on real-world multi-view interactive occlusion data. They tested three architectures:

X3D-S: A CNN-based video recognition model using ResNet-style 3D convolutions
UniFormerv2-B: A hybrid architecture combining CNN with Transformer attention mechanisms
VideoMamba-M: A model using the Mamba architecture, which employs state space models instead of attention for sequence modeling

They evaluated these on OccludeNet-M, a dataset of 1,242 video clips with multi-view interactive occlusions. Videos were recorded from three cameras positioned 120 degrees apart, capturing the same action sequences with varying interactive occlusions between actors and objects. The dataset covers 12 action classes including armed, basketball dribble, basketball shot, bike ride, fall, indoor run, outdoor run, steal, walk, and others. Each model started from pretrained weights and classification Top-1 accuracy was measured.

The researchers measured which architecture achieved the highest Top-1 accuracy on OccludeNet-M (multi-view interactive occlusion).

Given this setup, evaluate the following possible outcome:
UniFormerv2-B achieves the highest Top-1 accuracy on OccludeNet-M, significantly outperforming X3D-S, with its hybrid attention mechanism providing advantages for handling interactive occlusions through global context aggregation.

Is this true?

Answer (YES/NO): NO